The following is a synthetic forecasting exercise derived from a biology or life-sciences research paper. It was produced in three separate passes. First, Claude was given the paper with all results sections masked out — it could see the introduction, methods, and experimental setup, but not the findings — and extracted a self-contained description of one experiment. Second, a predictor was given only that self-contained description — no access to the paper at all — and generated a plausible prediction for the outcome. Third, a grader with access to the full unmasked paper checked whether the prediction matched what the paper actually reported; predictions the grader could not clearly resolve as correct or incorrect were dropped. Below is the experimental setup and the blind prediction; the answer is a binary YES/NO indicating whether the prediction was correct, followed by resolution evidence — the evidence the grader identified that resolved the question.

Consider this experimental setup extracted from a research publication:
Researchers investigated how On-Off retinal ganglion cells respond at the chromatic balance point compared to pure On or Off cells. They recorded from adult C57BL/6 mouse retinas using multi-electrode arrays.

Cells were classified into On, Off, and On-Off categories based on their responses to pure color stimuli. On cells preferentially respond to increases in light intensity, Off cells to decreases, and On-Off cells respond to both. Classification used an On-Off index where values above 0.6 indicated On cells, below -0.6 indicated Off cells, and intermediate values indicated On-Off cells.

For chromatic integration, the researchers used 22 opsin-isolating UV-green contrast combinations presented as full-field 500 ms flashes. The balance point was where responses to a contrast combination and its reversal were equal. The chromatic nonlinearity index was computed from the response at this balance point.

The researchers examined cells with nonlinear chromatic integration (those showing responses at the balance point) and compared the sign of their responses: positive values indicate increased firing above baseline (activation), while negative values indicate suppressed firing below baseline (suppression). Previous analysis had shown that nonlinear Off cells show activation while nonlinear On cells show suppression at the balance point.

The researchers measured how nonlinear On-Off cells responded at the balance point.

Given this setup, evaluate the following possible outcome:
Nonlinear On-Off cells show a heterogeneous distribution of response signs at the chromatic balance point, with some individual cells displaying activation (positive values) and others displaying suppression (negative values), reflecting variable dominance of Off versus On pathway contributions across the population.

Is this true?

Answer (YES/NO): NO